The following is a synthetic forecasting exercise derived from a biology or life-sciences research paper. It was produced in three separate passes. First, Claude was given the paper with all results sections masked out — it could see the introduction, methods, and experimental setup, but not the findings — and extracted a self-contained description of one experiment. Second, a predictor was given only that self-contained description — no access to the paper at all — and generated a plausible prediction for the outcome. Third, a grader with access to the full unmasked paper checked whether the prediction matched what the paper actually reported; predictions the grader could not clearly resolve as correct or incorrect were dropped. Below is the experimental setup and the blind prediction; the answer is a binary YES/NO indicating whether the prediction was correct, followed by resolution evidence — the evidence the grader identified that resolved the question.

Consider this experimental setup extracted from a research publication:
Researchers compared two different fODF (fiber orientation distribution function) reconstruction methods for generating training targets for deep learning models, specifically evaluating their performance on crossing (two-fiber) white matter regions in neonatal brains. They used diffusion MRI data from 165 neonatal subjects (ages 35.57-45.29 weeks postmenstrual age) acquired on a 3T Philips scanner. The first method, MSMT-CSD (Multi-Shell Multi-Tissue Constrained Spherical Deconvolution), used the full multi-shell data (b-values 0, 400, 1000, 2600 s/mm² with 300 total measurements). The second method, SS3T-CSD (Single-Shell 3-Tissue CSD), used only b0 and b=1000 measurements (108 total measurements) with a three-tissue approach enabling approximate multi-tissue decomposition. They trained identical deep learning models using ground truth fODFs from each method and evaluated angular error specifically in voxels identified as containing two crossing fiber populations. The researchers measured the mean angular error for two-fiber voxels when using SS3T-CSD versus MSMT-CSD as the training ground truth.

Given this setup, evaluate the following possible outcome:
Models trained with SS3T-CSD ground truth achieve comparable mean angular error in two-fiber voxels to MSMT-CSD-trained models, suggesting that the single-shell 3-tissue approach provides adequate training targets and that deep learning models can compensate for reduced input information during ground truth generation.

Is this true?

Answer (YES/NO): NO